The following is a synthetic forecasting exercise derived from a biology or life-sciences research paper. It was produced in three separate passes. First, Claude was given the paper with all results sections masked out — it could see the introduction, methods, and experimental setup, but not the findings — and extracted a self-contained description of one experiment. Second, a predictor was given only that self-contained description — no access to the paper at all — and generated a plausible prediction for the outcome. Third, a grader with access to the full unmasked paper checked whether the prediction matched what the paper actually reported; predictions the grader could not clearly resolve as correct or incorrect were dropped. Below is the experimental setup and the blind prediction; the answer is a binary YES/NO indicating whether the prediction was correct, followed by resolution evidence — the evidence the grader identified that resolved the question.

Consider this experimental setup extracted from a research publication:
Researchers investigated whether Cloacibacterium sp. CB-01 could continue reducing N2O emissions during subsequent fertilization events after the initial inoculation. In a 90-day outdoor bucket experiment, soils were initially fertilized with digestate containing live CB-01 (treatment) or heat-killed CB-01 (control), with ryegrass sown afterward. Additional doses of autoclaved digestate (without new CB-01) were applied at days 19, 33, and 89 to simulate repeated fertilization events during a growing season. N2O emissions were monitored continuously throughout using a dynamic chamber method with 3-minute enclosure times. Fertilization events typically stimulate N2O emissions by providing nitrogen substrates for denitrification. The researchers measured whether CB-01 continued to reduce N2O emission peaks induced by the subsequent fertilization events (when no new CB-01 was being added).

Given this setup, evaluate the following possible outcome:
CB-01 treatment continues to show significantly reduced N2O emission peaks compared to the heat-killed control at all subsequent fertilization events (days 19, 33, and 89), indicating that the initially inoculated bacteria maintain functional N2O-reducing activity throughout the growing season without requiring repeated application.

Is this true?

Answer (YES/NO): YES